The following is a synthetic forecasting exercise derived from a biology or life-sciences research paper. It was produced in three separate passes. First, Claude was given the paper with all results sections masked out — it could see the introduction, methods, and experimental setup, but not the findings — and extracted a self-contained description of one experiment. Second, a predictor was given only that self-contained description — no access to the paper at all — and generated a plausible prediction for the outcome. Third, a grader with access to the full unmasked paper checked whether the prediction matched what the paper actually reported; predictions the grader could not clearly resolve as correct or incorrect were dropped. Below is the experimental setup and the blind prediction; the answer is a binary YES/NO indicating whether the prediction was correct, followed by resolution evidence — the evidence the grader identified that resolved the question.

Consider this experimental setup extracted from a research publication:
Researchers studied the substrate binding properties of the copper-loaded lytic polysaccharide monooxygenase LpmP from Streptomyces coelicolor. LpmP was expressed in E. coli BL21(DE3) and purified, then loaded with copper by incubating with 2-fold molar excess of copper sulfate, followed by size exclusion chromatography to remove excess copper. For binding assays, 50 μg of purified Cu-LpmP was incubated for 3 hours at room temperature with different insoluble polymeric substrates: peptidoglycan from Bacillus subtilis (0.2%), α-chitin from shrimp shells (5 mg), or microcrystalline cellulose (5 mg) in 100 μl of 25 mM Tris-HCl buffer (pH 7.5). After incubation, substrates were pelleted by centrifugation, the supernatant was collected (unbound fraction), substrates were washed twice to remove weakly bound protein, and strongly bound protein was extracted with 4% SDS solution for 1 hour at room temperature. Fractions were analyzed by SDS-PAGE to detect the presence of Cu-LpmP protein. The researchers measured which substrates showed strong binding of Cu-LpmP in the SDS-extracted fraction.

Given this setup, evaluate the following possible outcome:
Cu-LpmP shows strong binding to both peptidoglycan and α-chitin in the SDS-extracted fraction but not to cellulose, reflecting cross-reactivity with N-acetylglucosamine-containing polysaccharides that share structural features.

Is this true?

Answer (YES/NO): NO